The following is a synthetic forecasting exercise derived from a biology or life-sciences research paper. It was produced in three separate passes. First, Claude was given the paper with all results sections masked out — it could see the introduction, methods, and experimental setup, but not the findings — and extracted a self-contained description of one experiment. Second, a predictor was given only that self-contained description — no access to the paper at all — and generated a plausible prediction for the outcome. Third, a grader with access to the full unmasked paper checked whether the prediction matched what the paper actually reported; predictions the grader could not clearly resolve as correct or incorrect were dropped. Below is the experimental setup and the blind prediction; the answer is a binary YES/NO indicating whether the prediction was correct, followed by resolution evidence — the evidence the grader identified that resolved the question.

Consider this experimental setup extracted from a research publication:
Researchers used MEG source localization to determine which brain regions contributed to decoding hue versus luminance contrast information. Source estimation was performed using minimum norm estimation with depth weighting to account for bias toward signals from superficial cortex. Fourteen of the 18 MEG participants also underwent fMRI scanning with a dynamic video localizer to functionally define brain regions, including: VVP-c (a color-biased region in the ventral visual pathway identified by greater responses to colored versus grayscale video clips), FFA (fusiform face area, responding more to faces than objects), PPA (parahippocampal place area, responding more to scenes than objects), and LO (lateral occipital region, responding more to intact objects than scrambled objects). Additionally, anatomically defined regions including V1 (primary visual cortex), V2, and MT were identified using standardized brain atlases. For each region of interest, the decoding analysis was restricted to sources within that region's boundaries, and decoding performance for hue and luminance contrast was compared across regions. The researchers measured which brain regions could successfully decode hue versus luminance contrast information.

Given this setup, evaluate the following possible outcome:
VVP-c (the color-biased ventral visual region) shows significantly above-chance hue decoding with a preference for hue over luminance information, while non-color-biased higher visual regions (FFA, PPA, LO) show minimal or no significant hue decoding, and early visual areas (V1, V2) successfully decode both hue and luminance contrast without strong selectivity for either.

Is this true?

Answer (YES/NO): NO